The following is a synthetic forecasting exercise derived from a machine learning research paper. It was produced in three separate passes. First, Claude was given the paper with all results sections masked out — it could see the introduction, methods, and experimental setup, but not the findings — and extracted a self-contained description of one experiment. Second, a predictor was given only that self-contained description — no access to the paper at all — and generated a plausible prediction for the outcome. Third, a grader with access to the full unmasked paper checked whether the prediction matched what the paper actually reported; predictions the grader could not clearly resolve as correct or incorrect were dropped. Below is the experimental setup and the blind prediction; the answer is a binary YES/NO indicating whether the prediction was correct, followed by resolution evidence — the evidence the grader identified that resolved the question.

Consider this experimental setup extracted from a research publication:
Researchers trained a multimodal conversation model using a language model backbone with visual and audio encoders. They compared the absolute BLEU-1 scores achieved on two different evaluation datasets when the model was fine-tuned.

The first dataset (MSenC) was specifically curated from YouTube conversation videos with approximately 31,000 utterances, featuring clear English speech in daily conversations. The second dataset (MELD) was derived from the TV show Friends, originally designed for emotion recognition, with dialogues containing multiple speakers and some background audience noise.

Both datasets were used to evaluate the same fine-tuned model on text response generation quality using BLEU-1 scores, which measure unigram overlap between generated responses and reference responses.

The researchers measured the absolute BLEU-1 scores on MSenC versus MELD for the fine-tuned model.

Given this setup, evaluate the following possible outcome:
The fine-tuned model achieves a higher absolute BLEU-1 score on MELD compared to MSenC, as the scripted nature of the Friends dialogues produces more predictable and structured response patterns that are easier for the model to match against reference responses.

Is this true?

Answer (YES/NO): NO